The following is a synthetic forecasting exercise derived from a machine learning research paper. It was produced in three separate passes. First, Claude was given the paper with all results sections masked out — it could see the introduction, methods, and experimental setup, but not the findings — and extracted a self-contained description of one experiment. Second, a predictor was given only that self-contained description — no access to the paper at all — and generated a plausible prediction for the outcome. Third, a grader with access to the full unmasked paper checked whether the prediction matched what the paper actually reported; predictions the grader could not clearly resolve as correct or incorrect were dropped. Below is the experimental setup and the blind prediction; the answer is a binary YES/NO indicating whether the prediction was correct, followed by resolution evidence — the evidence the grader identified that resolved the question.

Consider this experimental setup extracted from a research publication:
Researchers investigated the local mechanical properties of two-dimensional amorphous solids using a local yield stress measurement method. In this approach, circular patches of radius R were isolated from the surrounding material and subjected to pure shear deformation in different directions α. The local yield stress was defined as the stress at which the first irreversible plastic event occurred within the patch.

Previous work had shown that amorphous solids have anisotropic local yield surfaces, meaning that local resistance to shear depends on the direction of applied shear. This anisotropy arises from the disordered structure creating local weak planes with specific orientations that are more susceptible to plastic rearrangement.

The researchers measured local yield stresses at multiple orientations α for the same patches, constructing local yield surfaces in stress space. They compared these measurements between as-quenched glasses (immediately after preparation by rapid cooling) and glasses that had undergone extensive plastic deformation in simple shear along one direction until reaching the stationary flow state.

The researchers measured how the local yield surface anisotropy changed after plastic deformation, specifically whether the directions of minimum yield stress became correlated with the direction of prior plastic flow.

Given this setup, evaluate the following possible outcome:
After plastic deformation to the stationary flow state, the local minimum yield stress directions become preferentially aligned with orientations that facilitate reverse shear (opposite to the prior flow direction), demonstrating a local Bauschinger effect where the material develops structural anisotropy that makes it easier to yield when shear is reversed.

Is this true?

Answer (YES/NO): YES